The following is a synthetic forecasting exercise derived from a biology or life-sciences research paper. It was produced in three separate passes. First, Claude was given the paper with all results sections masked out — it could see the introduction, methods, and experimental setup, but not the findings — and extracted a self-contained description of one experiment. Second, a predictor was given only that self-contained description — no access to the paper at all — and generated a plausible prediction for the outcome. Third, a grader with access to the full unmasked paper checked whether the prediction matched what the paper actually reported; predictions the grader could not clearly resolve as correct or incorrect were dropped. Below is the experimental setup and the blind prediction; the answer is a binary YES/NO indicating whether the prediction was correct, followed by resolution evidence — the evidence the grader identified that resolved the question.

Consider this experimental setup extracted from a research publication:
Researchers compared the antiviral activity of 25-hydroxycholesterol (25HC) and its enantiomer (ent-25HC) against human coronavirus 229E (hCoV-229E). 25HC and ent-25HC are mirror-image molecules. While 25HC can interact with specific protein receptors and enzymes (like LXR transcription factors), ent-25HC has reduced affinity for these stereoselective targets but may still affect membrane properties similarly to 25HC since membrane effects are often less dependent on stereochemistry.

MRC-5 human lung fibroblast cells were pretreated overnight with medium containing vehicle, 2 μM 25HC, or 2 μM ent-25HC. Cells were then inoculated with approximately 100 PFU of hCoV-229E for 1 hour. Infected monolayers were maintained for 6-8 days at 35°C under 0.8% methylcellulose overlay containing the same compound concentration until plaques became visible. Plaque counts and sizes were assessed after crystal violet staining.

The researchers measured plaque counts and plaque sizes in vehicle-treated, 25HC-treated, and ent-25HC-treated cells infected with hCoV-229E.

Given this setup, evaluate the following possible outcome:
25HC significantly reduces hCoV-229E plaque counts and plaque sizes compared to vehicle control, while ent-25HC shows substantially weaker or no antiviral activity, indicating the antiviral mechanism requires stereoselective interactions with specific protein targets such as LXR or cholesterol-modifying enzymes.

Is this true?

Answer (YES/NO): NO